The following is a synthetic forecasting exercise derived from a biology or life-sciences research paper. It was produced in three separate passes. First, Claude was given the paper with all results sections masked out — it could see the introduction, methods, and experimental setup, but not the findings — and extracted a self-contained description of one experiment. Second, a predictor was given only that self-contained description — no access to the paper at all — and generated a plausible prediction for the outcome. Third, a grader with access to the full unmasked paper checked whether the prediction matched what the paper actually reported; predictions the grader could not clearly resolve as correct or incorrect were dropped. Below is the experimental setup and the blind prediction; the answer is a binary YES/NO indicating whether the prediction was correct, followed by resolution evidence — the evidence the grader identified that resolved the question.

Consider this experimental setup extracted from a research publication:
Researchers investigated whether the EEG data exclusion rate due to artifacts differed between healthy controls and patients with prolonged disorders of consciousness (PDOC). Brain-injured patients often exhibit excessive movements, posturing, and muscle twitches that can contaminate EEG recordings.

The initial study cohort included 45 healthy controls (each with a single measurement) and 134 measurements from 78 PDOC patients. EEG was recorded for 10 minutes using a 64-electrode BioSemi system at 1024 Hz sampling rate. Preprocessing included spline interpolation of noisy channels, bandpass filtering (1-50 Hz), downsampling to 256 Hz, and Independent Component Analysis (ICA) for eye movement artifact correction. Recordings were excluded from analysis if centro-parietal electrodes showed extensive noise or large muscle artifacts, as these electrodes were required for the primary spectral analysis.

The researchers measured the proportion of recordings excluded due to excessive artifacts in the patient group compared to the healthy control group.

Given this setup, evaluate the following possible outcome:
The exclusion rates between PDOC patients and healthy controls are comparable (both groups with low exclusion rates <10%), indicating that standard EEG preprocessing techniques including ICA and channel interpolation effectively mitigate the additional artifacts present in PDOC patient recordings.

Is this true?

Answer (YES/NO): NO